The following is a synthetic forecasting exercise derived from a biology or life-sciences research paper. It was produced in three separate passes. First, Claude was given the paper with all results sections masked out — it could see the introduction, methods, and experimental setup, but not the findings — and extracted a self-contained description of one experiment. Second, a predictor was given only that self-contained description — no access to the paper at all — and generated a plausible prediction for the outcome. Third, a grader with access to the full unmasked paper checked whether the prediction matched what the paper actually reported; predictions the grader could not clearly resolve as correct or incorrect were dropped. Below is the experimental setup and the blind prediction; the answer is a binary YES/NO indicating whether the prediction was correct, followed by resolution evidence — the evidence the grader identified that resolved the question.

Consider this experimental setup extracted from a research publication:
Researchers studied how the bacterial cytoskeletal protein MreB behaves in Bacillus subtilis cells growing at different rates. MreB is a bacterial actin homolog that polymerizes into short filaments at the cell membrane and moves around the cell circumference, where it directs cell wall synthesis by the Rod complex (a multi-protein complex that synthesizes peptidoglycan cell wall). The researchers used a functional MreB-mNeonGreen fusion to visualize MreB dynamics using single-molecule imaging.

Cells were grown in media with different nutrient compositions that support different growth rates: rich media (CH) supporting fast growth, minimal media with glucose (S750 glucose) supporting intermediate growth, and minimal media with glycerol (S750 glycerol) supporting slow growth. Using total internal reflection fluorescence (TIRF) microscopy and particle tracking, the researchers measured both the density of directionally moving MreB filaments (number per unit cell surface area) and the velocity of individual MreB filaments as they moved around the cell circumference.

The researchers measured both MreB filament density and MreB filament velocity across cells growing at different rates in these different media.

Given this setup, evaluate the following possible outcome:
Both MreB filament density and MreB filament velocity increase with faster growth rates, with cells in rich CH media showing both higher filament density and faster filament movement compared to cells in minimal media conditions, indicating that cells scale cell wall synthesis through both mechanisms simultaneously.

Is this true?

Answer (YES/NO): NO